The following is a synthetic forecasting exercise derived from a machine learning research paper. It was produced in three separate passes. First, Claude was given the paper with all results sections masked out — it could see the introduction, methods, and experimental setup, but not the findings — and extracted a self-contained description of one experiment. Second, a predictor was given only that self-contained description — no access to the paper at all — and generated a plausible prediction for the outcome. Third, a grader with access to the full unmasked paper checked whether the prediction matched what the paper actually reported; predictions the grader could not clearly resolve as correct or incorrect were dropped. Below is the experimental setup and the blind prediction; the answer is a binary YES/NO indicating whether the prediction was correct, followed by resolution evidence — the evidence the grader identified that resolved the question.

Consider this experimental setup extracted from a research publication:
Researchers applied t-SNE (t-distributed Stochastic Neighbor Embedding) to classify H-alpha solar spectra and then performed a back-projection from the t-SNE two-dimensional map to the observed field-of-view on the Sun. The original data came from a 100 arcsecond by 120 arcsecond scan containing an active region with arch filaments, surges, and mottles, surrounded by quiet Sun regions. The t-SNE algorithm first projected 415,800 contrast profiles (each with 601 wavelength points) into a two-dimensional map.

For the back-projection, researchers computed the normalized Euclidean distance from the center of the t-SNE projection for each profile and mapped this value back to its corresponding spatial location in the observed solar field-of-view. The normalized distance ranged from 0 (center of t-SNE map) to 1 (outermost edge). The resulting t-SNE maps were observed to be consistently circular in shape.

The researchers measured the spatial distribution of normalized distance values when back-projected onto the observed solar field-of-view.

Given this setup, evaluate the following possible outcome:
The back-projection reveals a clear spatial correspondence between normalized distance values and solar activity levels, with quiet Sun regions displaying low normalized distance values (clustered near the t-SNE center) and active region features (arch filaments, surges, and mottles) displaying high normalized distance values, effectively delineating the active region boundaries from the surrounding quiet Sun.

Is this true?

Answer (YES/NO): YES